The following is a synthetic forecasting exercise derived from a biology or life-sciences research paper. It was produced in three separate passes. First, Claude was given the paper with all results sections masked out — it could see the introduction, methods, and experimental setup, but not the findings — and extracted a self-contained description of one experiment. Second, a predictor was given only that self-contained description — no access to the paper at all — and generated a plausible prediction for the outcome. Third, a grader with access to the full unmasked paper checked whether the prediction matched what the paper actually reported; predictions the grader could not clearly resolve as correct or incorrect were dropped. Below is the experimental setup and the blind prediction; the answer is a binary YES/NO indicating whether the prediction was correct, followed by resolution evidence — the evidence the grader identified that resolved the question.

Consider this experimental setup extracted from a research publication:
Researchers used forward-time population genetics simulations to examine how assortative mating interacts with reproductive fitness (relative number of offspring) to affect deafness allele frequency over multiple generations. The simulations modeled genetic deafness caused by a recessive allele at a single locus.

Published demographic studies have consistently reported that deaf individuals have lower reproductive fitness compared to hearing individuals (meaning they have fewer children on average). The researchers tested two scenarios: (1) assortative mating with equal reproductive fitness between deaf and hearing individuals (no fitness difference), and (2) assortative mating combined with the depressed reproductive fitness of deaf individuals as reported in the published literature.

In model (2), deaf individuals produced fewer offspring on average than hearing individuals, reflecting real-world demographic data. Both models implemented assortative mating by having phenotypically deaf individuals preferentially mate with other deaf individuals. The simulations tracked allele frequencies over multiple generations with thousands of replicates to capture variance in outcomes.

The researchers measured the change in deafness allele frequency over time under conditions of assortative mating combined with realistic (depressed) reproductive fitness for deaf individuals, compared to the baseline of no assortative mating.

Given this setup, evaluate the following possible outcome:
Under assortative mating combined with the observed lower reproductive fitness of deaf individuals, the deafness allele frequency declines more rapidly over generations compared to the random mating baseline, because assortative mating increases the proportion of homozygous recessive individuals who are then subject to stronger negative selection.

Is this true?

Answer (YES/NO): YES